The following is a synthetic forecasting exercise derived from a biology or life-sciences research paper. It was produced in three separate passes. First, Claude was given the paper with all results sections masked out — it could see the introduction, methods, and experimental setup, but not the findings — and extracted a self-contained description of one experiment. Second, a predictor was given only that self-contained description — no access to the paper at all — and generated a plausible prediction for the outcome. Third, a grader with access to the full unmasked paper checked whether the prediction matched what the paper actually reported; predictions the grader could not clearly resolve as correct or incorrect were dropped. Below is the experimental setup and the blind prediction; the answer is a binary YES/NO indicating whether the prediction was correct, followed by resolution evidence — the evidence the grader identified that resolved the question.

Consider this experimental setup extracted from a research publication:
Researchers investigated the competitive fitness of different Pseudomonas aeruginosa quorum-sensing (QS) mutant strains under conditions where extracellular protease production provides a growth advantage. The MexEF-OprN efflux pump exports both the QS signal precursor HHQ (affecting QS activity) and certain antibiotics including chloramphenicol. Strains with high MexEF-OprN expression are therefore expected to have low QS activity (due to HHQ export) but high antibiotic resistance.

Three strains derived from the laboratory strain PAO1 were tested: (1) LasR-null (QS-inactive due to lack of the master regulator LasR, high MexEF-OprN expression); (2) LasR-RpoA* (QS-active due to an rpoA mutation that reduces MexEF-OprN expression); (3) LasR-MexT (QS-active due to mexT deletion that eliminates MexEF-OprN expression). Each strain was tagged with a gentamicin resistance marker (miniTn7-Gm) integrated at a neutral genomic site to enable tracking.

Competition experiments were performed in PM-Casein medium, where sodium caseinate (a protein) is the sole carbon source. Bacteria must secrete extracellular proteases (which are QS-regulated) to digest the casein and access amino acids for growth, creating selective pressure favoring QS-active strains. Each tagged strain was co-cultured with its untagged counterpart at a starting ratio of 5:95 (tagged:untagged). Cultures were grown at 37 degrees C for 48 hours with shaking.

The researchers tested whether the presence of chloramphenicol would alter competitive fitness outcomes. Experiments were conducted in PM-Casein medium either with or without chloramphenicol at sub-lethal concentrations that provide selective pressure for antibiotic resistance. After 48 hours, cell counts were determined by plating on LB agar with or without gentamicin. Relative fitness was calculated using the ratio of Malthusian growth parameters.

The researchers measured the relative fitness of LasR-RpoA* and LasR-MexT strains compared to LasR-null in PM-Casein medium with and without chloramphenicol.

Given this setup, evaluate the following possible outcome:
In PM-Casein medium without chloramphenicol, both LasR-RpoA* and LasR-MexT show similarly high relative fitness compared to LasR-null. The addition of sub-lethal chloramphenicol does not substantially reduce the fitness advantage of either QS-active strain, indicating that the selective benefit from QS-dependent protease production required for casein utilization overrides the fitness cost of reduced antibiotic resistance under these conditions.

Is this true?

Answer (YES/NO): NO